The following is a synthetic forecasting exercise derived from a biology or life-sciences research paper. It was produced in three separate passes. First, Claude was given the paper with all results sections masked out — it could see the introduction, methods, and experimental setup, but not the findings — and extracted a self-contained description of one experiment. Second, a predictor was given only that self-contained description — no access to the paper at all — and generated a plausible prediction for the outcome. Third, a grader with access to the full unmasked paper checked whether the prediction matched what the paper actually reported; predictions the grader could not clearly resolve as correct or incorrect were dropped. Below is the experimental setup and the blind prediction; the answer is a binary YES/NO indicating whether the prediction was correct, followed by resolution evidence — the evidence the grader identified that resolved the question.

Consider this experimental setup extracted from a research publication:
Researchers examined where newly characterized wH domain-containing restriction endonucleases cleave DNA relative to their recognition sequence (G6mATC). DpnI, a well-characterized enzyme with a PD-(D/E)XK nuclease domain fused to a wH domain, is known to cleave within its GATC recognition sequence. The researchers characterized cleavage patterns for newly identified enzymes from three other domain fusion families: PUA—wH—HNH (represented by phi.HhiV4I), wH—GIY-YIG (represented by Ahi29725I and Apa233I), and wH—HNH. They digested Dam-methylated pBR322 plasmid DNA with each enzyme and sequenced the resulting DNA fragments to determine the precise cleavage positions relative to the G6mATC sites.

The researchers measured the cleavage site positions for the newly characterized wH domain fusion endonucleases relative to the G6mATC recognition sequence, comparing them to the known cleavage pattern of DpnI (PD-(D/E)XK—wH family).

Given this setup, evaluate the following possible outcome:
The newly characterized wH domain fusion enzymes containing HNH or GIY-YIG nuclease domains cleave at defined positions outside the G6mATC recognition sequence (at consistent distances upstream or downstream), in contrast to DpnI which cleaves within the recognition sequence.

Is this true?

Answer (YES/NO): NO